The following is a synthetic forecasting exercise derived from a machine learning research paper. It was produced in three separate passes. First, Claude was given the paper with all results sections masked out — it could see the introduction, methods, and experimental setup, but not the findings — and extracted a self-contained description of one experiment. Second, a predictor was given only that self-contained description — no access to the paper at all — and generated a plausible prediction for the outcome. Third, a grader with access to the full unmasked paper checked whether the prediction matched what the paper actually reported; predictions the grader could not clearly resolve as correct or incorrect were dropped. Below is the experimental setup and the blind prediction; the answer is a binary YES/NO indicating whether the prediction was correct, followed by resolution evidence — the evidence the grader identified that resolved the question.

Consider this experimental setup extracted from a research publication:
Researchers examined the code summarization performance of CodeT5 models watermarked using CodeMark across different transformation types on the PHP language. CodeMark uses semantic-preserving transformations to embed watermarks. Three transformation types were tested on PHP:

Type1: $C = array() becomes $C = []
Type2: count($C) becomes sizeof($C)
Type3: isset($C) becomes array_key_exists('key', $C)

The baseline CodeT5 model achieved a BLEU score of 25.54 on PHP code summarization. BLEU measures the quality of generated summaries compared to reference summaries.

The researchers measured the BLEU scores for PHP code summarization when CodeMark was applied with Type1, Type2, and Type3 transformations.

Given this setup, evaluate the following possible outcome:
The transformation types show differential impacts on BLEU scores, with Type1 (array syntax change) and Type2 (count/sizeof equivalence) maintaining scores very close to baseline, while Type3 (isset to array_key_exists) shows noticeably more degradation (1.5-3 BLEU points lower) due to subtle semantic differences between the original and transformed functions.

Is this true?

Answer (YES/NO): NO